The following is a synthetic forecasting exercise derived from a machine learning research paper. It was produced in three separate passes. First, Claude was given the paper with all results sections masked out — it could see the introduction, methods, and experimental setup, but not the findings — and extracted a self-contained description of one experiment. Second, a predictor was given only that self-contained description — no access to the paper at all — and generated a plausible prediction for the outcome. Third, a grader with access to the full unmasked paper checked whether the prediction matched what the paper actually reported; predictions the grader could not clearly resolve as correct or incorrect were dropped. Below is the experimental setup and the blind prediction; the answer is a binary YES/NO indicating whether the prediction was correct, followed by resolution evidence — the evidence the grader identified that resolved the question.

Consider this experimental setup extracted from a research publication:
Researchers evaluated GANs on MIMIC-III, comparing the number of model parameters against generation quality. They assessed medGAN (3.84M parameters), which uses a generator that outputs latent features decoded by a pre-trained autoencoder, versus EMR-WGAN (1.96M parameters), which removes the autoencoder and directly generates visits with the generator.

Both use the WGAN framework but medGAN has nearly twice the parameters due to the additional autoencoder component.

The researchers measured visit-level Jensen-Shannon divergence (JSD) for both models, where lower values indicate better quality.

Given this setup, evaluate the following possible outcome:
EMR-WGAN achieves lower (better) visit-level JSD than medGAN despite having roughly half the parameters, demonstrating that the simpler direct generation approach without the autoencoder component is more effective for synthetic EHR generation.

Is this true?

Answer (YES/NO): YES